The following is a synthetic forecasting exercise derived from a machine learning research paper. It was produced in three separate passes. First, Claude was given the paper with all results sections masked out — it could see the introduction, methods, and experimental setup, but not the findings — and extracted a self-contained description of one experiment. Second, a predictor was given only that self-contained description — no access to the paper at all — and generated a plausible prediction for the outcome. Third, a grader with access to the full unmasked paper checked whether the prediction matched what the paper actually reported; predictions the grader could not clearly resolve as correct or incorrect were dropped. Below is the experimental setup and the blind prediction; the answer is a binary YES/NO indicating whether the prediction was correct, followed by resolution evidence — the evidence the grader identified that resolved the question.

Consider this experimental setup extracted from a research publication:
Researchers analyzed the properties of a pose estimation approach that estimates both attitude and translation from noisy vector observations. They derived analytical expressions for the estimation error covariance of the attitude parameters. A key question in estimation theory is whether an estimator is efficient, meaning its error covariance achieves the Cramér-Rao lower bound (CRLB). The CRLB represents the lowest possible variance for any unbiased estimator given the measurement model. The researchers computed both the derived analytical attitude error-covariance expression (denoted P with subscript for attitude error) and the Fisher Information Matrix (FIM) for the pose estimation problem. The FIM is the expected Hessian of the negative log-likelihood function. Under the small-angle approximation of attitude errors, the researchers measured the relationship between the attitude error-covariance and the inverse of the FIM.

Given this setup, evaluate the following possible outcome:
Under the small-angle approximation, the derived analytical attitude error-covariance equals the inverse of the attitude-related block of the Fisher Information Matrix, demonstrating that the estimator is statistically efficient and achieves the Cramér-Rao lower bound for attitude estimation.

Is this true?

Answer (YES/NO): YES